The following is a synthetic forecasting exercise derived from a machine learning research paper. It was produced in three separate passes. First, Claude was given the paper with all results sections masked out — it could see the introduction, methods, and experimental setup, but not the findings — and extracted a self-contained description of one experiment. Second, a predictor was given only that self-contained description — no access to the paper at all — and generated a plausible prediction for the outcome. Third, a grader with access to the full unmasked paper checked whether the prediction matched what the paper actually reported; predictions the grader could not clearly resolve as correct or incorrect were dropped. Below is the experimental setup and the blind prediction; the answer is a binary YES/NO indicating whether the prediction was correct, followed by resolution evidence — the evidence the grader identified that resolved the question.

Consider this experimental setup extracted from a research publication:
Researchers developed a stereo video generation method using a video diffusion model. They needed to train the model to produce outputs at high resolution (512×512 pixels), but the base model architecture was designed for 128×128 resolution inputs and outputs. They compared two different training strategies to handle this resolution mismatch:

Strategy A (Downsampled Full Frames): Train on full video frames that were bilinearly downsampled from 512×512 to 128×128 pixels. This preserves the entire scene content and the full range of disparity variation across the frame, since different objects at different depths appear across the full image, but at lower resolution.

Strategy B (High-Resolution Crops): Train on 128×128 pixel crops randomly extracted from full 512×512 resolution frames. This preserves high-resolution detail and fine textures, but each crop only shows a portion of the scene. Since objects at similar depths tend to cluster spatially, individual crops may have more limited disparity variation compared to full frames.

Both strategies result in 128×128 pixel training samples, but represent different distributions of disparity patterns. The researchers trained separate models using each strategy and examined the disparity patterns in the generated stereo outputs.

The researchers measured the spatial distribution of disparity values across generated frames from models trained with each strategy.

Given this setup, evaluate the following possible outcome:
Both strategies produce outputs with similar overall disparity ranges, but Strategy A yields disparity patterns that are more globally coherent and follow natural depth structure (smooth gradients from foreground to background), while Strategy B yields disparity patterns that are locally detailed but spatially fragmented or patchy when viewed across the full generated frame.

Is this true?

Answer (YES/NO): NO